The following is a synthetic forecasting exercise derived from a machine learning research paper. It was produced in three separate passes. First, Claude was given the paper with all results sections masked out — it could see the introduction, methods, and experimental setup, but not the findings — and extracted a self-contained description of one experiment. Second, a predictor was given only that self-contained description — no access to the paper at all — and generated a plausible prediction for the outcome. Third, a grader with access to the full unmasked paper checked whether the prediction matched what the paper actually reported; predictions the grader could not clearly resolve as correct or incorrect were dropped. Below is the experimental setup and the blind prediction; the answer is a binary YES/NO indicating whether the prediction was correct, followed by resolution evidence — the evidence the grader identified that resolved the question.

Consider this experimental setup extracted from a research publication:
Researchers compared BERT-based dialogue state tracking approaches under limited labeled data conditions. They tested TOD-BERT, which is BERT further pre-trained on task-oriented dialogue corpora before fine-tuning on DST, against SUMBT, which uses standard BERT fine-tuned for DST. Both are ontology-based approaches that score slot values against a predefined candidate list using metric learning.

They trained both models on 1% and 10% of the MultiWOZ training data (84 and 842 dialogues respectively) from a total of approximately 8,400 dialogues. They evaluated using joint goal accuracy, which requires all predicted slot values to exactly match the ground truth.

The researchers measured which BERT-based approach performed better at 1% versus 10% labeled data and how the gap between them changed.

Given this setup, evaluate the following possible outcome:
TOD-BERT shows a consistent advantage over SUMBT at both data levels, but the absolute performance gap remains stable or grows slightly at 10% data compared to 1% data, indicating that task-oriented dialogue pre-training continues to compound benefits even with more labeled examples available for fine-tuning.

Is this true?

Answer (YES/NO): NO